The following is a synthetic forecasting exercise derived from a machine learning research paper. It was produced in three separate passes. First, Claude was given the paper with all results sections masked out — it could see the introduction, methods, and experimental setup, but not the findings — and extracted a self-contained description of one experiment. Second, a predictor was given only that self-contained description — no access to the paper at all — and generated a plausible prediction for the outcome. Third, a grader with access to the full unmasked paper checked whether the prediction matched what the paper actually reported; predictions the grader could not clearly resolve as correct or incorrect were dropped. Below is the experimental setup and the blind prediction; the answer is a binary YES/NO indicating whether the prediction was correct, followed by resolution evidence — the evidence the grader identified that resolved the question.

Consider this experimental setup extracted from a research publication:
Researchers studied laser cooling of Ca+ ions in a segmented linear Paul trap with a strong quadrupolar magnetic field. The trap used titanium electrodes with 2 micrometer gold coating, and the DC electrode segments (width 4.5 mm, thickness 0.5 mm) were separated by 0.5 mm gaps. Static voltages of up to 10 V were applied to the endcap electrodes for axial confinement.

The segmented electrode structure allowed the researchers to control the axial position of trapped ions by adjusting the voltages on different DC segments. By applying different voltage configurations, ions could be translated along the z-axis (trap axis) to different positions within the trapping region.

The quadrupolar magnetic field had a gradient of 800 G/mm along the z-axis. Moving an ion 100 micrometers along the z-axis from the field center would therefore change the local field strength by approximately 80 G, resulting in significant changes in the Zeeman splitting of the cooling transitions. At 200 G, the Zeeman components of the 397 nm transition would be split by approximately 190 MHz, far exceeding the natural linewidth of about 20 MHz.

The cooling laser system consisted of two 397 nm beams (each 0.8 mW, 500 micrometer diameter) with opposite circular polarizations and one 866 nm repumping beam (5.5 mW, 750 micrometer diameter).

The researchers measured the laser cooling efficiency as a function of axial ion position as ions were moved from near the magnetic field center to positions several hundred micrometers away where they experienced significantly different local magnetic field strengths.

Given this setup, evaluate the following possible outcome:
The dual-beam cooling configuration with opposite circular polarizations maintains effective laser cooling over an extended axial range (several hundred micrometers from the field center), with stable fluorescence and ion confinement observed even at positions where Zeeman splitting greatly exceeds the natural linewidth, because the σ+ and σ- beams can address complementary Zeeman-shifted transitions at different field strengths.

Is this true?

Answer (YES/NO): YES